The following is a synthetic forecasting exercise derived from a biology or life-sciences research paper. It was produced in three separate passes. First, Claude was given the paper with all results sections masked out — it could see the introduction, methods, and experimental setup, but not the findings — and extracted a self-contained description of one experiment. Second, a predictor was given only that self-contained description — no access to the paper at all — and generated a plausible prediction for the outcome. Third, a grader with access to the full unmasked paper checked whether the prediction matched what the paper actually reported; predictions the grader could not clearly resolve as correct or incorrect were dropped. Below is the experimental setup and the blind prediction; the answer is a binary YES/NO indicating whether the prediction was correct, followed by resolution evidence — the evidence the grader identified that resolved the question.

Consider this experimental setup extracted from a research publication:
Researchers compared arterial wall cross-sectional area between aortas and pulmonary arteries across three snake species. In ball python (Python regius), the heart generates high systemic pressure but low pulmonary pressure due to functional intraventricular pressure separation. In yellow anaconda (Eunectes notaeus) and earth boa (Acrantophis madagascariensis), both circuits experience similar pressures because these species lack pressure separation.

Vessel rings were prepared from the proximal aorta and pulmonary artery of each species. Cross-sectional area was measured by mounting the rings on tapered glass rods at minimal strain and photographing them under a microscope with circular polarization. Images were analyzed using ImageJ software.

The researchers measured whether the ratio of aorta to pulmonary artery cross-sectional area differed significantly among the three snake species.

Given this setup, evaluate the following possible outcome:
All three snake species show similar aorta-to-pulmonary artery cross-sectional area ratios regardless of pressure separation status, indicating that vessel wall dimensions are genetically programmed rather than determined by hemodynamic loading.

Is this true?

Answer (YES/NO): NO